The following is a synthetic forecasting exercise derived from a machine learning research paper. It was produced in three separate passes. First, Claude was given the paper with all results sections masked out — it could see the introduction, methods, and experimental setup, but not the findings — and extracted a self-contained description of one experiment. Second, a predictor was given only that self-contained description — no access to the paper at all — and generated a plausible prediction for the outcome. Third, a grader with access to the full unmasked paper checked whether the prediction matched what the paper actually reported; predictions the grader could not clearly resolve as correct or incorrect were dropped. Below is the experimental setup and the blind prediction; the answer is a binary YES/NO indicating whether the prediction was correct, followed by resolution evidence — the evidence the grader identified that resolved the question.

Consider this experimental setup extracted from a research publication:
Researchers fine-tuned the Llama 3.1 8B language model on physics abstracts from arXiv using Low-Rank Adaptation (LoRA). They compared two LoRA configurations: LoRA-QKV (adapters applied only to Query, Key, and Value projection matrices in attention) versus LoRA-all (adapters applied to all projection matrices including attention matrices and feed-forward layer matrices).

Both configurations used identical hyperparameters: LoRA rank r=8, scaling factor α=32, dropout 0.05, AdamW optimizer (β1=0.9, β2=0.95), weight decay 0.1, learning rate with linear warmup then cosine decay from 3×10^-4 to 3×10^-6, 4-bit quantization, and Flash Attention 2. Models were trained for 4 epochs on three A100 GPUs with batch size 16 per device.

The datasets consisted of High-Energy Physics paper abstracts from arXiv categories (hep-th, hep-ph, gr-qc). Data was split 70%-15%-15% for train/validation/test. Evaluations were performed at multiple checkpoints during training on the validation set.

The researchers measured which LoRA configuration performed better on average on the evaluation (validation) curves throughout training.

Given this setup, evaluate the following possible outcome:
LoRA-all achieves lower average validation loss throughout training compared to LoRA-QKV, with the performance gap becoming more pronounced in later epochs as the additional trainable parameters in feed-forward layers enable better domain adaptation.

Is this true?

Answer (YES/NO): NO